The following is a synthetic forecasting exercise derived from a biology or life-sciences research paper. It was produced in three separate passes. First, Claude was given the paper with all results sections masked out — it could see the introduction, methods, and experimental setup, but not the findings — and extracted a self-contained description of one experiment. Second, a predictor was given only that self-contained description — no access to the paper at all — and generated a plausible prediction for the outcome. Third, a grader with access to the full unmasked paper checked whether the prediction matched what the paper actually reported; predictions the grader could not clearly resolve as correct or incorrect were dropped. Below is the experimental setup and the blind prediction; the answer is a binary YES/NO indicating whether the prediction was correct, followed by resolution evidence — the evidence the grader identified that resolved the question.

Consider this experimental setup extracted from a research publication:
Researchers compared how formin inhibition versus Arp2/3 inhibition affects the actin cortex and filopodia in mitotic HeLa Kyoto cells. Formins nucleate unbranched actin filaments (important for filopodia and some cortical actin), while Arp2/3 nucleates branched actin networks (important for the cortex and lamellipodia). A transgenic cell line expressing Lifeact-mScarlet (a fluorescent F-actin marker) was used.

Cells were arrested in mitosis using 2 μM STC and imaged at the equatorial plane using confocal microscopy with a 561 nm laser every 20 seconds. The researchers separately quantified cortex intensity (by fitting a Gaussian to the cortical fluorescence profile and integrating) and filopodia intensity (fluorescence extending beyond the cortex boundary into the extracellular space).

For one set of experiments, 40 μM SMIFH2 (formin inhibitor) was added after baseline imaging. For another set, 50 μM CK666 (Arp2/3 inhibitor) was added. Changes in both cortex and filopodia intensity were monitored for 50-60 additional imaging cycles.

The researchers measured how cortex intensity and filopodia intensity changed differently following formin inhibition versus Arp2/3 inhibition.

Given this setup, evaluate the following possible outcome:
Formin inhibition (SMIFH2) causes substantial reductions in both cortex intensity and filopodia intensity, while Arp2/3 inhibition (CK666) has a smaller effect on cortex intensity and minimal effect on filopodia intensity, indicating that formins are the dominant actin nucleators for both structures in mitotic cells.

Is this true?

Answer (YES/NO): NO